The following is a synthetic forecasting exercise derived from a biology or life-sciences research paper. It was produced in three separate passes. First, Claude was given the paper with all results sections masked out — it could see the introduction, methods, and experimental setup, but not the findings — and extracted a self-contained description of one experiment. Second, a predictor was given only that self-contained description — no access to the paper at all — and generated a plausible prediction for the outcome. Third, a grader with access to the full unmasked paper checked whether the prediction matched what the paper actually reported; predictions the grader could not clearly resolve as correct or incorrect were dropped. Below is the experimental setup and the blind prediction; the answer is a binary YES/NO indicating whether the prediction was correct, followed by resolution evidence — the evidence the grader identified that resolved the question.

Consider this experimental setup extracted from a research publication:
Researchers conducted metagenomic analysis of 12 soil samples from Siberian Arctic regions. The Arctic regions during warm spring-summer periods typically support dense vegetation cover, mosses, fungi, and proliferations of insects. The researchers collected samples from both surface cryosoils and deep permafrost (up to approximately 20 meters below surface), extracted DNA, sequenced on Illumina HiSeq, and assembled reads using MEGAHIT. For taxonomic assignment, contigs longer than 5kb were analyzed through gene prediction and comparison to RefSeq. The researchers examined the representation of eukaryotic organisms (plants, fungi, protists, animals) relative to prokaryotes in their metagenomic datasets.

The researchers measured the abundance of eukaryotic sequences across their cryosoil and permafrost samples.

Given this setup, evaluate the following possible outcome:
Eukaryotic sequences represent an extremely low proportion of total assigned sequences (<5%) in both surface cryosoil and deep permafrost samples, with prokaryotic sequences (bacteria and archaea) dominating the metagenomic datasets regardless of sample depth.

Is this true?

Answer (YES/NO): YES